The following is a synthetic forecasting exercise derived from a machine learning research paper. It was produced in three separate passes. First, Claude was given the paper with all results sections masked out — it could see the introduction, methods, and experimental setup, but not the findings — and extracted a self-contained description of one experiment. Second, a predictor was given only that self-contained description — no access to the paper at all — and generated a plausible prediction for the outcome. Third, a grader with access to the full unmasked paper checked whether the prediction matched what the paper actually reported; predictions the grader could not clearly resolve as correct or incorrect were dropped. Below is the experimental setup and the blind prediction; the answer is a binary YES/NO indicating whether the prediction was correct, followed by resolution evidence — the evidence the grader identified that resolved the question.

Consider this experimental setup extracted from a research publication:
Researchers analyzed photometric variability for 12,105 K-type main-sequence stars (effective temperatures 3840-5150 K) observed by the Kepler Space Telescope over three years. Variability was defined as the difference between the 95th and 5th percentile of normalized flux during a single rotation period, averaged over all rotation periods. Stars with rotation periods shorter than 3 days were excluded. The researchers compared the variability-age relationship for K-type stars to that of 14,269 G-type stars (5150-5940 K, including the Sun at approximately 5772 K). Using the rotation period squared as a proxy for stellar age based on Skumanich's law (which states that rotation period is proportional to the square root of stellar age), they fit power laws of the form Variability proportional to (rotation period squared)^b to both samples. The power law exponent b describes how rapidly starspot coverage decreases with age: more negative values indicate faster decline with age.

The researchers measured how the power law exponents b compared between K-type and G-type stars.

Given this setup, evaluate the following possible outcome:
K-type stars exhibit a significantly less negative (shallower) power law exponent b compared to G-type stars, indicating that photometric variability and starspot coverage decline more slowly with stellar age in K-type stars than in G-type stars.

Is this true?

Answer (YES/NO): NO